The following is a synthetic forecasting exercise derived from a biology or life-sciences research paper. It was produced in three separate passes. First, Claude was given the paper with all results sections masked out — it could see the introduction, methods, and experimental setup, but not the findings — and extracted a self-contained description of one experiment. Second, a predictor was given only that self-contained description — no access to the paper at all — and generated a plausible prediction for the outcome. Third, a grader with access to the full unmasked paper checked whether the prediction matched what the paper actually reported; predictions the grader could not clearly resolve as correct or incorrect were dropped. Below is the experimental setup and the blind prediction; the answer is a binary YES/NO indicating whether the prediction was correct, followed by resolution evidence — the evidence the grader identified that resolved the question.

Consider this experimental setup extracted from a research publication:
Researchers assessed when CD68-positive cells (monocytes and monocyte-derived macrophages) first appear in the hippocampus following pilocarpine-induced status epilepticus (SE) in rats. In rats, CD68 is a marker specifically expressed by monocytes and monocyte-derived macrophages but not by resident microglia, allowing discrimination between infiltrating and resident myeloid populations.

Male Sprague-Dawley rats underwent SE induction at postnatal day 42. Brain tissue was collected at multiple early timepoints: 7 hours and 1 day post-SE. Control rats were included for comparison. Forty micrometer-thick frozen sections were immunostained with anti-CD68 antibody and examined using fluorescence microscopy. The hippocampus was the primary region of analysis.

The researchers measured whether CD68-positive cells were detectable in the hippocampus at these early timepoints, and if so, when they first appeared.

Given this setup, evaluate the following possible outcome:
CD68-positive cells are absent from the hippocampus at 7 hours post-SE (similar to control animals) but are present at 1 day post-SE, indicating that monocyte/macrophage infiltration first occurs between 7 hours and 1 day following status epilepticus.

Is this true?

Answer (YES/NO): YES